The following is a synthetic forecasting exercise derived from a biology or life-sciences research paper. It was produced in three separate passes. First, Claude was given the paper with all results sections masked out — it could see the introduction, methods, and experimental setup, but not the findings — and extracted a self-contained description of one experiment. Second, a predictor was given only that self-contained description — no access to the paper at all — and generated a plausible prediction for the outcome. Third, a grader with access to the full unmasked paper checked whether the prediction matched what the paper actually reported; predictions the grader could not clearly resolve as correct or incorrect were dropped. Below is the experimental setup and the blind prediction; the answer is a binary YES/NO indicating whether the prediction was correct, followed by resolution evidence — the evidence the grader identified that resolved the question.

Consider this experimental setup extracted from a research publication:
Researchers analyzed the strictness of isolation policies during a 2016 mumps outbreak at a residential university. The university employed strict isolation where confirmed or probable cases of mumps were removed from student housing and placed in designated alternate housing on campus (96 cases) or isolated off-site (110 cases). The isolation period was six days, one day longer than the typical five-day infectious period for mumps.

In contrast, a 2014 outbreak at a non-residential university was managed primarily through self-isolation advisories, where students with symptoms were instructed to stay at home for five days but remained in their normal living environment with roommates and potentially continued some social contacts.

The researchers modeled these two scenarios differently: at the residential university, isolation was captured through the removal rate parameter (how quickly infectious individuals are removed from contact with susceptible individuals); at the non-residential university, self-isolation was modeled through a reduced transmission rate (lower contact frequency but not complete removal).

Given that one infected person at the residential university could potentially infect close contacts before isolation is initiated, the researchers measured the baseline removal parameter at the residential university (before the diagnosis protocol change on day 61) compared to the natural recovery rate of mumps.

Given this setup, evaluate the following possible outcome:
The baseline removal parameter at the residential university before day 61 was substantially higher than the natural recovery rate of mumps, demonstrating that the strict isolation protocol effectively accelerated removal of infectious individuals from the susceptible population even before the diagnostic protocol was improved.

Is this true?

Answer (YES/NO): YES